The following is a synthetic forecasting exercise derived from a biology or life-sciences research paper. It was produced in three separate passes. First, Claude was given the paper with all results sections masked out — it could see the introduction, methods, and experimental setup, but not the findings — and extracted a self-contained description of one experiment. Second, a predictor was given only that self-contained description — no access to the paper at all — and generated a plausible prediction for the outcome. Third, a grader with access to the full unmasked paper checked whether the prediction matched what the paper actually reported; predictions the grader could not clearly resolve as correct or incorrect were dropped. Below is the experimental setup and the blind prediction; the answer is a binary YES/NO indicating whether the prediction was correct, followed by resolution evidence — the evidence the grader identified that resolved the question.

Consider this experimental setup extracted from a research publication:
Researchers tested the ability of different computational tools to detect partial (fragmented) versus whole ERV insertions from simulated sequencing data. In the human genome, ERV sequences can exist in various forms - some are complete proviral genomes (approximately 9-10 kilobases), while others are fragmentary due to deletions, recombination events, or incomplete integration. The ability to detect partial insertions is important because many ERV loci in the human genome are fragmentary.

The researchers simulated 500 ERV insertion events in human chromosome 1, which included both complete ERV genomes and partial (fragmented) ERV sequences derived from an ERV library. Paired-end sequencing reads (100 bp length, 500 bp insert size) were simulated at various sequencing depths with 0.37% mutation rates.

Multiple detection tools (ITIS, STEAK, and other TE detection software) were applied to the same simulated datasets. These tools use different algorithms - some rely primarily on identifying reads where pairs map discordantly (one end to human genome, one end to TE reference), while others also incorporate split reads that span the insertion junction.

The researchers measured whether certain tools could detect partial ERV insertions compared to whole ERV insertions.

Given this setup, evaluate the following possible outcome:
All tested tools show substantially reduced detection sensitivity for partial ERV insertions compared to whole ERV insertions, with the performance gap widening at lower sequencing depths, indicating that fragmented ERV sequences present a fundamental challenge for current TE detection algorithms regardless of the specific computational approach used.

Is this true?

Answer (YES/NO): NO